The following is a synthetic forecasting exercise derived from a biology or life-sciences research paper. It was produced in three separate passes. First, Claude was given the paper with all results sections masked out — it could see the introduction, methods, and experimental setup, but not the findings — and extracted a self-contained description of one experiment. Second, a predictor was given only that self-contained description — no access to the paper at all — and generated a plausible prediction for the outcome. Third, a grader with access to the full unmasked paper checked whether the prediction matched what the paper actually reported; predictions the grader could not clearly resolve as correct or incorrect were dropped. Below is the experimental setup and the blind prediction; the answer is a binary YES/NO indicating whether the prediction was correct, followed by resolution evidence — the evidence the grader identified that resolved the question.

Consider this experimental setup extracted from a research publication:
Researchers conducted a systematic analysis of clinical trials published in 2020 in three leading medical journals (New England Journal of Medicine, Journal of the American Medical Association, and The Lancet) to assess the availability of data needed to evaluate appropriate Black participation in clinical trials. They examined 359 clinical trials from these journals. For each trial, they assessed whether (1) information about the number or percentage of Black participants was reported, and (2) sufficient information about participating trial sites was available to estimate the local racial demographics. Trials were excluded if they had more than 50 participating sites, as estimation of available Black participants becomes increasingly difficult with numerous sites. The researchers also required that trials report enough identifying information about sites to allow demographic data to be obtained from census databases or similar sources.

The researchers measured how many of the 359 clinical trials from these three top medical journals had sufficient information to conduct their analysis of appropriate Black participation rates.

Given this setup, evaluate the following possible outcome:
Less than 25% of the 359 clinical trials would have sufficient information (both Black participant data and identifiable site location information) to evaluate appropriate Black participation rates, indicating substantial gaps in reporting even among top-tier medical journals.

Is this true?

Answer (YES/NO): YES